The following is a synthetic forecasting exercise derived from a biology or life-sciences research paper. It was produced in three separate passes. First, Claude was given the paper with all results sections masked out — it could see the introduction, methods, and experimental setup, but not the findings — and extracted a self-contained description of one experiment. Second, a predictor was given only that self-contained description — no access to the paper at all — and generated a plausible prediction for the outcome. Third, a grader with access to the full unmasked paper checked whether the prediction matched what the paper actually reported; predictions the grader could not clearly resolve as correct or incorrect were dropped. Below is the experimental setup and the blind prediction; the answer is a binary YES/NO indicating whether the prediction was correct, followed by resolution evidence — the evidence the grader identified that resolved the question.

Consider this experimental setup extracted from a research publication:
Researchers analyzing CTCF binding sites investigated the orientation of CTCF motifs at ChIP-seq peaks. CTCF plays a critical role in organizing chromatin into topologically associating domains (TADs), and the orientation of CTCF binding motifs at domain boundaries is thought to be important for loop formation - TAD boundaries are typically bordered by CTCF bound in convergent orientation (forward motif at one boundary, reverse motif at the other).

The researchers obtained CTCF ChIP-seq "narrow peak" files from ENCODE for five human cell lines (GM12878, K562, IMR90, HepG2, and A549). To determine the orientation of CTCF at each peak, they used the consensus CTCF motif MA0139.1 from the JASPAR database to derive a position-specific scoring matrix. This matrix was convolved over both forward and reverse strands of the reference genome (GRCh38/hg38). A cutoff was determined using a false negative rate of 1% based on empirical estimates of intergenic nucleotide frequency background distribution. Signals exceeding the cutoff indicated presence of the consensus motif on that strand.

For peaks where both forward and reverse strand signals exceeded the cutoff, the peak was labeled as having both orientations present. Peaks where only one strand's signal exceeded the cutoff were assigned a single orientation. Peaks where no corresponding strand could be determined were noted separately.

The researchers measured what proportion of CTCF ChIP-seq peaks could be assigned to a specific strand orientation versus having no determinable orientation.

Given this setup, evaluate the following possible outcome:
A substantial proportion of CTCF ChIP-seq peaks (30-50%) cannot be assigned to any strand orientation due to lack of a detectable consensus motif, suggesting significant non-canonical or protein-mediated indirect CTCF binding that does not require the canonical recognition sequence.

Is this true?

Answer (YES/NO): NO